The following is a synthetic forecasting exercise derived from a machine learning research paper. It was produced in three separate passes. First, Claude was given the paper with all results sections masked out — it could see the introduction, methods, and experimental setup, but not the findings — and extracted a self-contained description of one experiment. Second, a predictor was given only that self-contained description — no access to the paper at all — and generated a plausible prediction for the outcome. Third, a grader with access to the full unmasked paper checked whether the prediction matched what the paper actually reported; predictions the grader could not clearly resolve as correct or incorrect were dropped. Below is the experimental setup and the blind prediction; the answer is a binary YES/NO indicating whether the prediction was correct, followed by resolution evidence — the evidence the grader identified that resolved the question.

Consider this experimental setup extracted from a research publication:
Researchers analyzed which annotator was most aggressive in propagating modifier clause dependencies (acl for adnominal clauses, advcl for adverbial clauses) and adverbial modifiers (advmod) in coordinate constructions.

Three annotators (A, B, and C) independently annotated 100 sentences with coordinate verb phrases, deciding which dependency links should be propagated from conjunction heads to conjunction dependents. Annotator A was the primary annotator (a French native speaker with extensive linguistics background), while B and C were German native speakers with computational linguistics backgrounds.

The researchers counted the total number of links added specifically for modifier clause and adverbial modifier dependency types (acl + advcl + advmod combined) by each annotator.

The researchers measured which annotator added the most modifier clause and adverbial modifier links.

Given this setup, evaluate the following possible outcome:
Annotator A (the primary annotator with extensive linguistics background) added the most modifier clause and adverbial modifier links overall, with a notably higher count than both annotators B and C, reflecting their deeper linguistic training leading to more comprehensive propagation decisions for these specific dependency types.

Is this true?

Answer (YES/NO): NO